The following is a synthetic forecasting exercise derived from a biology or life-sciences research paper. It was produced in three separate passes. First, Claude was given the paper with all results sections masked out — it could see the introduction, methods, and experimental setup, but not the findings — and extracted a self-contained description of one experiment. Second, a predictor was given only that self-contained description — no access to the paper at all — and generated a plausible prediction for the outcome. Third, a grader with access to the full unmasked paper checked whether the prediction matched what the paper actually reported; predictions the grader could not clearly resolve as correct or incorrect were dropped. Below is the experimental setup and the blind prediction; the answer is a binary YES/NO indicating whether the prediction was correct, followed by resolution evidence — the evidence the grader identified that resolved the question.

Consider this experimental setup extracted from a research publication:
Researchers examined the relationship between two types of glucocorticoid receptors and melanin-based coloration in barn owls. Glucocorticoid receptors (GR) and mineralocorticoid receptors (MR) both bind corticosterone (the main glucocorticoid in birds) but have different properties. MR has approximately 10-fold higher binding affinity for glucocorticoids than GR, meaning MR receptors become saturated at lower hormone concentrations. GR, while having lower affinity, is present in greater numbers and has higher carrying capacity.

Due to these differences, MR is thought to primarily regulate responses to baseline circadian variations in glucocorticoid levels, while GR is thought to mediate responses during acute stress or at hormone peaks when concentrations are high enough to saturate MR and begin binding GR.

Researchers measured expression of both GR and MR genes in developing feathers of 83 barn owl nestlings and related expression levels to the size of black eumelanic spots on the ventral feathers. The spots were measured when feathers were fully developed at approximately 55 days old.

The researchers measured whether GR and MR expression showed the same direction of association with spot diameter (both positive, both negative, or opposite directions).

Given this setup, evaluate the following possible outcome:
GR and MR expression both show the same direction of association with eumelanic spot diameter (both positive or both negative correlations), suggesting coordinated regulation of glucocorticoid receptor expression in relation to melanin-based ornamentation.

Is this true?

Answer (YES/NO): YES